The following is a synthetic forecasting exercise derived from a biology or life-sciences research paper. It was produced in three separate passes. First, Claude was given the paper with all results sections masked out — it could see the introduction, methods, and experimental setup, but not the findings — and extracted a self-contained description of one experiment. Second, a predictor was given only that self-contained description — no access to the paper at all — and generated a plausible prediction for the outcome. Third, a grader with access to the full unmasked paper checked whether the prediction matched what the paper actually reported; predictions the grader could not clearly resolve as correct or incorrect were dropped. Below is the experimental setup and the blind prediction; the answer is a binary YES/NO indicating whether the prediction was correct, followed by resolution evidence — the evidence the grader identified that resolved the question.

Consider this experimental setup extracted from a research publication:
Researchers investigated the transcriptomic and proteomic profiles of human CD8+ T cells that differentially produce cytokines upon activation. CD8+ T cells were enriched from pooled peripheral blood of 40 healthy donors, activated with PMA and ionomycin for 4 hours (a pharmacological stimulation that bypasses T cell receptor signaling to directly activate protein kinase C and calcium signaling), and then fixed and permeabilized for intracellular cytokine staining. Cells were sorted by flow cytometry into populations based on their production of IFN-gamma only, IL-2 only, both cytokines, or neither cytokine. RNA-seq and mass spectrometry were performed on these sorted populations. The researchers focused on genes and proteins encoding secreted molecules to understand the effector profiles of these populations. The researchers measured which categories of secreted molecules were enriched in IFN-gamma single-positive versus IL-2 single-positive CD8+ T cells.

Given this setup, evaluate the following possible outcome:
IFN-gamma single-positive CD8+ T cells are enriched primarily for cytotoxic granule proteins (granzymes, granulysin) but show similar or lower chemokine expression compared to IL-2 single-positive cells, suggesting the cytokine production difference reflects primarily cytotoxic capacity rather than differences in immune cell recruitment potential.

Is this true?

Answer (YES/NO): NO